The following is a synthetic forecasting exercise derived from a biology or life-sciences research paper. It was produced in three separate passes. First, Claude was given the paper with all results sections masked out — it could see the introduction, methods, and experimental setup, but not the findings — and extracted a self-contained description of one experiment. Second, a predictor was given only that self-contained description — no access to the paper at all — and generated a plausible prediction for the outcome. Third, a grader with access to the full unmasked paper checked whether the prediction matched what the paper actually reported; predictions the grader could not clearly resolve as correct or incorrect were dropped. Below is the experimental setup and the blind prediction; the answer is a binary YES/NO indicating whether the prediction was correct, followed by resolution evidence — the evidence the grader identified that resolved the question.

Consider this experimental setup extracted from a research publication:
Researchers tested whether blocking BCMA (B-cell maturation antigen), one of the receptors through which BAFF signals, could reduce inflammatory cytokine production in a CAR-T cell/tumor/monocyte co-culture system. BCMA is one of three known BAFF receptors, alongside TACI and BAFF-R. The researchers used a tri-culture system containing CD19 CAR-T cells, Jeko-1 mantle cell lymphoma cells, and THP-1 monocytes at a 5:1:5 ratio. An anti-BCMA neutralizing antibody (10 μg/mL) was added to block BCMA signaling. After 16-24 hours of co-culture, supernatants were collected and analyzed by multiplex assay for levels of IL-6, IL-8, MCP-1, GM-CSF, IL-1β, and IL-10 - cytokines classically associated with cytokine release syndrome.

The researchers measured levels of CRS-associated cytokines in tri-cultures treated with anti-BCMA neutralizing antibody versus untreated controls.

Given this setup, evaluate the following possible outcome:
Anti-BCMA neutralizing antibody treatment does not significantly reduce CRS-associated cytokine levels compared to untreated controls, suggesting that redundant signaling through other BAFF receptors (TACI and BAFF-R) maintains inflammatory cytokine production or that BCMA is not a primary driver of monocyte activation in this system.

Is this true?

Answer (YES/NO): NO